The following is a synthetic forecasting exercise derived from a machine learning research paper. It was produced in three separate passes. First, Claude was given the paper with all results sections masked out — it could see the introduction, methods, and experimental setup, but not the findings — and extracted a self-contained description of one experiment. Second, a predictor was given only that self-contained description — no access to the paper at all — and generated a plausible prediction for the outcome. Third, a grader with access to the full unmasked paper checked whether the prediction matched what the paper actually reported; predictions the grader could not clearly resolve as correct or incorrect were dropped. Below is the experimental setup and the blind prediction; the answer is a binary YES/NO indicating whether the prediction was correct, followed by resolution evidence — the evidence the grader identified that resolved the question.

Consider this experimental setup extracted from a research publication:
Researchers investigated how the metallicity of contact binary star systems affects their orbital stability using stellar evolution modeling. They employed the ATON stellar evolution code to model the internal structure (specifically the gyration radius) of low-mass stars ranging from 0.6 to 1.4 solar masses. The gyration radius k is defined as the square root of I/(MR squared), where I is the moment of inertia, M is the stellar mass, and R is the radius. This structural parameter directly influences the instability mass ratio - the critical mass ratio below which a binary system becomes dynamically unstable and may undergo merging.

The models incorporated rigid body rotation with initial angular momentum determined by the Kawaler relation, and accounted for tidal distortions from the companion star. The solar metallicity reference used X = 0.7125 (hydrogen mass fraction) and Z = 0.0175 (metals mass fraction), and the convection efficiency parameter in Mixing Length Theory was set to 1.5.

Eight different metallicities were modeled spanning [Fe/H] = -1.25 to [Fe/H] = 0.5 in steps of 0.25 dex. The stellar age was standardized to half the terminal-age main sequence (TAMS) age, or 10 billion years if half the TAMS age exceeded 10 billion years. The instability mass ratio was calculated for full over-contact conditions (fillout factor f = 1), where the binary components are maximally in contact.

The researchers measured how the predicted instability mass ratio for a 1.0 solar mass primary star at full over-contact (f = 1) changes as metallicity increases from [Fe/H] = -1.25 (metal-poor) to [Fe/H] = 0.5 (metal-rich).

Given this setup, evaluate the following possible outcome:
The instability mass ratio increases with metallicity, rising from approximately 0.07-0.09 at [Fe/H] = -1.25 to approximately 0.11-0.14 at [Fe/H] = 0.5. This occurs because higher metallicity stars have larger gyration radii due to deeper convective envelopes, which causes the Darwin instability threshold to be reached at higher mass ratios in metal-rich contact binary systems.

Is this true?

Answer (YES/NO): NO